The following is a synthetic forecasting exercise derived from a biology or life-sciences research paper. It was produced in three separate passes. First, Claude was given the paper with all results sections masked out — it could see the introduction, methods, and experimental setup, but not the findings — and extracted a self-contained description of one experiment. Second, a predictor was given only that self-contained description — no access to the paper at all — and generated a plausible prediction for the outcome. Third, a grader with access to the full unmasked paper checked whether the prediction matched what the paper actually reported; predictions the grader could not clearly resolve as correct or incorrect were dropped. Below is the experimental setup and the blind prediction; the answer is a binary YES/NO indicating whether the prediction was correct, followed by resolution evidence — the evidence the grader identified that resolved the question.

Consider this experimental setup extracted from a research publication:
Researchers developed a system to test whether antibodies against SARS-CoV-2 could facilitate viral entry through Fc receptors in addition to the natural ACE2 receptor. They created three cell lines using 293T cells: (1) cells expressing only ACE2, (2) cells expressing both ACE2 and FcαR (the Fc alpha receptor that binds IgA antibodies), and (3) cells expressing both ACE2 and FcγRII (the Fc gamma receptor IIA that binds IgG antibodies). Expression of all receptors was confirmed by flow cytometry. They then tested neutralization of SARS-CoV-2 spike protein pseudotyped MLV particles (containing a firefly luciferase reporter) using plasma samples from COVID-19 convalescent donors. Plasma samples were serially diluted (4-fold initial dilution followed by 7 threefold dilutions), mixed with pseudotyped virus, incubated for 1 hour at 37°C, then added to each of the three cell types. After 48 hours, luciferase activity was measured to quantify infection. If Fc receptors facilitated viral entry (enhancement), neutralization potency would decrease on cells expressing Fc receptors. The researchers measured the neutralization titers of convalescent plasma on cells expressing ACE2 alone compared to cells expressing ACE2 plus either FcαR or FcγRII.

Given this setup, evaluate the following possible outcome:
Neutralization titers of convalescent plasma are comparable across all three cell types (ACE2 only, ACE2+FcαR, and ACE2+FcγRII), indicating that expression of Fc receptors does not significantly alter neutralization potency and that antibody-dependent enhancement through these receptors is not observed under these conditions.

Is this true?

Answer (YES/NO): YES